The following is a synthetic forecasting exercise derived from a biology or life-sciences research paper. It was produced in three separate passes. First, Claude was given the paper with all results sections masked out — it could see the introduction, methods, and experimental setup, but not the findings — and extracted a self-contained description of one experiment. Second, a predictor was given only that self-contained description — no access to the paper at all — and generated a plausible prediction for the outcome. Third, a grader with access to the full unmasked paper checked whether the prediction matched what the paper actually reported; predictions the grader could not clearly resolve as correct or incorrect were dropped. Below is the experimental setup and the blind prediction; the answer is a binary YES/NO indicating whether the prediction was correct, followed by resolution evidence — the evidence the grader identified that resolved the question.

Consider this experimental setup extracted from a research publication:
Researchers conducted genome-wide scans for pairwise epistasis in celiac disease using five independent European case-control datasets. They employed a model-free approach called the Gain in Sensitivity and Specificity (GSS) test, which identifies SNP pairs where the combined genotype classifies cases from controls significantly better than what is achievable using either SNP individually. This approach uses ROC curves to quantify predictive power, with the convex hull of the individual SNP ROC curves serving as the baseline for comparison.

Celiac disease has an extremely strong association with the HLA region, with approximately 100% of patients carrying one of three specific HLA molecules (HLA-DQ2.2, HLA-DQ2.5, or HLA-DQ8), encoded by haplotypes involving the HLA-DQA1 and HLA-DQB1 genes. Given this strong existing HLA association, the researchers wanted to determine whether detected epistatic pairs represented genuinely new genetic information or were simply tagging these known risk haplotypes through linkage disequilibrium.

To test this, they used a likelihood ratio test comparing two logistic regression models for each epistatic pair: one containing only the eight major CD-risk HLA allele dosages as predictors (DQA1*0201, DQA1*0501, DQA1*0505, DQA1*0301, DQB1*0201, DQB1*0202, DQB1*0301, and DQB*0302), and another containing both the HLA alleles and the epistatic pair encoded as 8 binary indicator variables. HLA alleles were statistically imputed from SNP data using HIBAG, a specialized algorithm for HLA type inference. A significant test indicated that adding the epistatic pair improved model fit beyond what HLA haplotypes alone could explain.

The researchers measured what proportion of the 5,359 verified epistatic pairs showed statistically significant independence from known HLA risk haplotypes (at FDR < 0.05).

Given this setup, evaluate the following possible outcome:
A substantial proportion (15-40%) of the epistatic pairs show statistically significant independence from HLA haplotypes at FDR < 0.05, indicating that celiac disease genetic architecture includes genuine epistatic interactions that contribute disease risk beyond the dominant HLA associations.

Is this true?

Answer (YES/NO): NO